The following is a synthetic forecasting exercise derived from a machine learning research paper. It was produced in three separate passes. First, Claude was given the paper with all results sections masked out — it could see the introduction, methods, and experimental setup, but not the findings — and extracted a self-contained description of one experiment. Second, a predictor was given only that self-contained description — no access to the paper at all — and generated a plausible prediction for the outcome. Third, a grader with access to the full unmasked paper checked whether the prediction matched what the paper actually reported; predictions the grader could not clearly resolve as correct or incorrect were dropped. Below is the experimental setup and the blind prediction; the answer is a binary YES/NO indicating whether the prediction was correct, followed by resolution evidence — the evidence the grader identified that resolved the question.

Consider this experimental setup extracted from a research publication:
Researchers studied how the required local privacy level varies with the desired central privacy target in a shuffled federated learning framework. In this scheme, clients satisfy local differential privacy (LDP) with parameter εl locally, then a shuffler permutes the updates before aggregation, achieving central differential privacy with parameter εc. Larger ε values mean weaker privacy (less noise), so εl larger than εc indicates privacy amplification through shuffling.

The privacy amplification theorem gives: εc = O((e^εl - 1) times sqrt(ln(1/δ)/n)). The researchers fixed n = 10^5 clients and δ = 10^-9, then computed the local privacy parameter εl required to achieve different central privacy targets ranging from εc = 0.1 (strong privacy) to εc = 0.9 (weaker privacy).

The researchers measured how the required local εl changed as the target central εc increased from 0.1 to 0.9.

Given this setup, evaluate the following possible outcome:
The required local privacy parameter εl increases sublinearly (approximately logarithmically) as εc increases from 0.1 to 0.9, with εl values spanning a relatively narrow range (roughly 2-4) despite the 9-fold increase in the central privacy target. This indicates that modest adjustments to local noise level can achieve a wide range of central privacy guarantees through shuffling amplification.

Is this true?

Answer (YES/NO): YES